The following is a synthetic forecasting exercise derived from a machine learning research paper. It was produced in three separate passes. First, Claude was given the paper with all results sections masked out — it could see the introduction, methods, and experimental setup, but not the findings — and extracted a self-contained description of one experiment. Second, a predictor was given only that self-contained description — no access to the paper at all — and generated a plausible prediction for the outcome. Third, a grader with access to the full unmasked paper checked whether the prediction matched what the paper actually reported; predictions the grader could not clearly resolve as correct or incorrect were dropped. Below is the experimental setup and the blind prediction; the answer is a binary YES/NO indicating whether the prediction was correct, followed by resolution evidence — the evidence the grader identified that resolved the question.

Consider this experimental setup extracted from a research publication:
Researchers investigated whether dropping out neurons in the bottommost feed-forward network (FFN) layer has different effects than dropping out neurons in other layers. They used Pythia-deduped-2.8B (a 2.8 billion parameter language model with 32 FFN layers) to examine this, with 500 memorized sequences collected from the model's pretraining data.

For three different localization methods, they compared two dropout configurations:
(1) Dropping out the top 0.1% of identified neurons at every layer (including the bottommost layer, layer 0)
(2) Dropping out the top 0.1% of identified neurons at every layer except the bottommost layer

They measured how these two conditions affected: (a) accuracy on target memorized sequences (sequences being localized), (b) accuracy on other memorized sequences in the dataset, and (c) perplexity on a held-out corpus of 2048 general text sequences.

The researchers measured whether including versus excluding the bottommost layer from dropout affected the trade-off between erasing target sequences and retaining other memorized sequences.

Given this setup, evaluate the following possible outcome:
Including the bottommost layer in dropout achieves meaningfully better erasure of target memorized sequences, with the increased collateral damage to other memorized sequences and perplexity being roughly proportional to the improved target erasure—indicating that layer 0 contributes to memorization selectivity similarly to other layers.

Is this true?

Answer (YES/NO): NO